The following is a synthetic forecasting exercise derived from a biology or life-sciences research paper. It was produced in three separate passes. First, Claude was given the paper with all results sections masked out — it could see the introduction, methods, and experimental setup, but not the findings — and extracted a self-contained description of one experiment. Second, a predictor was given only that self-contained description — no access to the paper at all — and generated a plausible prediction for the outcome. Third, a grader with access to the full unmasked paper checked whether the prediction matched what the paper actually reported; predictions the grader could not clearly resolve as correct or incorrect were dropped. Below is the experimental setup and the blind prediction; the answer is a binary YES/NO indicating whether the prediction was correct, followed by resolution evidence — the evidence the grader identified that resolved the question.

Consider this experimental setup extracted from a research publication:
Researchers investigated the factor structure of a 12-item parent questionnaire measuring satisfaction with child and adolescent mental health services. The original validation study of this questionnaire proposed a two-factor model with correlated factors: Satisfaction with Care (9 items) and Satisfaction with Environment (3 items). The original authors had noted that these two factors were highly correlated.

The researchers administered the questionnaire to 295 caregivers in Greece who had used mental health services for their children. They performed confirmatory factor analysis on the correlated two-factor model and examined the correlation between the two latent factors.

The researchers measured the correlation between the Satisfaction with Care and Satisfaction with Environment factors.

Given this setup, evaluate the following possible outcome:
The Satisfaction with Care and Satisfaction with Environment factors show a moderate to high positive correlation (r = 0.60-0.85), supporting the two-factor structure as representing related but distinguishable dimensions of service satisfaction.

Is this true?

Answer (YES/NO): YES